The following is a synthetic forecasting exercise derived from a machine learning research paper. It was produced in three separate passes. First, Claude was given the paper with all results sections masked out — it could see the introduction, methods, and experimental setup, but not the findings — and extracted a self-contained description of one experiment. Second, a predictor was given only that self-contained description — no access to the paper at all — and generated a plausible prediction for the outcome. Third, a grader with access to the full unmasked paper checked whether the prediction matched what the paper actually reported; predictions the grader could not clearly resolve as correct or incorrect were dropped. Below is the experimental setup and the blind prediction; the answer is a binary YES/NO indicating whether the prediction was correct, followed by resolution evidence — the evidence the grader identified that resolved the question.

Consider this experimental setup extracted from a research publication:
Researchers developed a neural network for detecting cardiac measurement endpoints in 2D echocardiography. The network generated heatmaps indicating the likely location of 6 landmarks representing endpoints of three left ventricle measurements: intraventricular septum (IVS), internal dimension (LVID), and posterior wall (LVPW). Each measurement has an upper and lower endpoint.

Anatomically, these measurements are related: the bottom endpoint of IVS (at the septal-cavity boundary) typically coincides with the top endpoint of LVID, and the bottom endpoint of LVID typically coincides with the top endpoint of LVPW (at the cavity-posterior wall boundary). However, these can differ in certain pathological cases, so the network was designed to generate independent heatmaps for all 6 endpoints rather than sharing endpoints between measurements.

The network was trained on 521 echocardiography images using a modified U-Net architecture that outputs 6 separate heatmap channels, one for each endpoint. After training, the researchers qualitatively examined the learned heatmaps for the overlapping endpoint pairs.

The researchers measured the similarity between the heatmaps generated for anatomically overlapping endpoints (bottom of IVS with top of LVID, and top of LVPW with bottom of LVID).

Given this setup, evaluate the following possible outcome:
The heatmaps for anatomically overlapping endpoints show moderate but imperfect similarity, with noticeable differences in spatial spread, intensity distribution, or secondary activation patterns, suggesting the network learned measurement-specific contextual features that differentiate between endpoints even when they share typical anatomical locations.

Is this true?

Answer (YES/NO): NO